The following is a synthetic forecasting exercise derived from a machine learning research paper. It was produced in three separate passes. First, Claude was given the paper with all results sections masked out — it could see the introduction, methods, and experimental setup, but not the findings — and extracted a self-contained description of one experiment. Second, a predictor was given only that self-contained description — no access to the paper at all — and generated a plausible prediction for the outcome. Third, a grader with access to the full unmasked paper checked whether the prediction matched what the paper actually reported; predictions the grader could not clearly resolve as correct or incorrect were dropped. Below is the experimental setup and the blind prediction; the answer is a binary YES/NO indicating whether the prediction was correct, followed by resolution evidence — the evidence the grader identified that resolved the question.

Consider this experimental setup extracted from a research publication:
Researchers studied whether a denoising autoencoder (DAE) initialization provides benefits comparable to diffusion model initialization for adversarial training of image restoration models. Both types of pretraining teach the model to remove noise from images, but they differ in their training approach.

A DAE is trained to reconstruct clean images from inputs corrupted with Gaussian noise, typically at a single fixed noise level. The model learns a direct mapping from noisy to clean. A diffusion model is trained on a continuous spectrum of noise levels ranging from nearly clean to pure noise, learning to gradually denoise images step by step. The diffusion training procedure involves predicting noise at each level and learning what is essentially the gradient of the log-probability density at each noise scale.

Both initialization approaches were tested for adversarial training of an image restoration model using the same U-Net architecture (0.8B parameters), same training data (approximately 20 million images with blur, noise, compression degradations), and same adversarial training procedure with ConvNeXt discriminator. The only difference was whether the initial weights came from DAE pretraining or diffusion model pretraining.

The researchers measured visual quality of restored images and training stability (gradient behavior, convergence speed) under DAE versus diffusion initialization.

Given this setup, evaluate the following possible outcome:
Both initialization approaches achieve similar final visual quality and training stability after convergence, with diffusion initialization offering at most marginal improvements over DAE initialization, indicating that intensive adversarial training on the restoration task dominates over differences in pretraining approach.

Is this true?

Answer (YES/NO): NO